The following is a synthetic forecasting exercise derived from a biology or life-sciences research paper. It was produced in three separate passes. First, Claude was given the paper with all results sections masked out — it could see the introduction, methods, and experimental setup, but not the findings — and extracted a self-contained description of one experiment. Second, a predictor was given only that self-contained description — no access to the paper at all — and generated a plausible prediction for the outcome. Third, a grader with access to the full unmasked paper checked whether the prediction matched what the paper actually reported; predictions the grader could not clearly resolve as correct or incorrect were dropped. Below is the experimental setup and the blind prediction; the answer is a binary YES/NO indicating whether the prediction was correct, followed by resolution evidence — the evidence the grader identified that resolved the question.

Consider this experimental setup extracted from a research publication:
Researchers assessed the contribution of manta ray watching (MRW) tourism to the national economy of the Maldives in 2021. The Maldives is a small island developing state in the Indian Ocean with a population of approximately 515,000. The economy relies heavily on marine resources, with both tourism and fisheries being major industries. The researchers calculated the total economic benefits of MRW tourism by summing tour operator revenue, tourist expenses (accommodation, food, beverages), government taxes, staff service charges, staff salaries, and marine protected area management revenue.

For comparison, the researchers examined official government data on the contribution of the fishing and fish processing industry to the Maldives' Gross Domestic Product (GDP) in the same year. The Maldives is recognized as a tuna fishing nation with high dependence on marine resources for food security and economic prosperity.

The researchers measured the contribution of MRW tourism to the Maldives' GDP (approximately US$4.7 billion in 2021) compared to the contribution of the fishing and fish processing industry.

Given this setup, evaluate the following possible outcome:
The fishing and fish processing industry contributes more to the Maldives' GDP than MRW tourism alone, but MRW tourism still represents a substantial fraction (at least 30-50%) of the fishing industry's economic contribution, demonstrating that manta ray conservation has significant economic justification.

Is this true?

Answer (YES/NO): NO